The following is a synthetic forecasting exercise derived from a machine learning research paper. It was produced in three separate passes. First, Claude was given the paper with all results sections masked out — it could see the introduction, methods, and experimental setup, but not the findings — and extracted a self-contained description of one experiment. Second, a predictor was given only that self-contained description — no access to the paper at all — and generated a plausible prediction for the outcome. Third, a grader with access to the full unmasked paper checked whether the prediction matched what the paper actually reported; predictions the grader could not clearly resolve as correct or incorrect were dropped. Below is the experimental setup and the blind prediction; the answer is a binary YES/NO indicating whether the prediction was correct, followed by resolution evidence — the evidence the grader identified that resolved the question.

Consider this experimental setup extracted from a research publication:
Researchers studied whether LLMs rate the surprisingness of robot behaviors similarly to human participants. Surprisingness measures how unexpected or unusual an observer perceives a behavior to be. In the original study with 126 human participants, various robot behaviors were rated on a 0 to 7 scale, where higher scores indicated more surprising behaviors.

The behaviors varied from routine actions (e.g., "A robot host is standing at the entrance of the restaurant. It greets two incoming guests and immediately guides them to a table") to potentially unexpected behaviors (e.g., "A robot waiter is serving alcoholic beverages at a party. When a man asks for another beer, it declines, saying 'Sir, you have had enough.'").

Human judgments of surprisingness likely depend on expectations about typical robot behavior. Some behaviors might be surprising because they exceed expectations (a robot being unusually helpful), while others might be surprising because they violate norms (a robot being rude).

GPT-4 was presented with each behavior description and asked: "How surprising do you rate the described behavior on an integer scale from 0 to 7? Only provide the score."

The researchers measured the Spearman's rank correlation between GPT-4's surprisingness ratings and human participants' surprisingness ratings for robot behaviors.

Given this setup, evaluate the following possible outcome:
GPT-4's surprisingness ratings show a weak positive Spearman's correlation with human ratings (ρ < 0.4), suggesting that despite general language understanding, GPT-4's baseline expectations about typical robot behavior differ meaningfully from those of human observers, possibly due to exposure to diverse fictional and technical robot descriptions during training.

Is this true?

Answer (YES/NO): NO